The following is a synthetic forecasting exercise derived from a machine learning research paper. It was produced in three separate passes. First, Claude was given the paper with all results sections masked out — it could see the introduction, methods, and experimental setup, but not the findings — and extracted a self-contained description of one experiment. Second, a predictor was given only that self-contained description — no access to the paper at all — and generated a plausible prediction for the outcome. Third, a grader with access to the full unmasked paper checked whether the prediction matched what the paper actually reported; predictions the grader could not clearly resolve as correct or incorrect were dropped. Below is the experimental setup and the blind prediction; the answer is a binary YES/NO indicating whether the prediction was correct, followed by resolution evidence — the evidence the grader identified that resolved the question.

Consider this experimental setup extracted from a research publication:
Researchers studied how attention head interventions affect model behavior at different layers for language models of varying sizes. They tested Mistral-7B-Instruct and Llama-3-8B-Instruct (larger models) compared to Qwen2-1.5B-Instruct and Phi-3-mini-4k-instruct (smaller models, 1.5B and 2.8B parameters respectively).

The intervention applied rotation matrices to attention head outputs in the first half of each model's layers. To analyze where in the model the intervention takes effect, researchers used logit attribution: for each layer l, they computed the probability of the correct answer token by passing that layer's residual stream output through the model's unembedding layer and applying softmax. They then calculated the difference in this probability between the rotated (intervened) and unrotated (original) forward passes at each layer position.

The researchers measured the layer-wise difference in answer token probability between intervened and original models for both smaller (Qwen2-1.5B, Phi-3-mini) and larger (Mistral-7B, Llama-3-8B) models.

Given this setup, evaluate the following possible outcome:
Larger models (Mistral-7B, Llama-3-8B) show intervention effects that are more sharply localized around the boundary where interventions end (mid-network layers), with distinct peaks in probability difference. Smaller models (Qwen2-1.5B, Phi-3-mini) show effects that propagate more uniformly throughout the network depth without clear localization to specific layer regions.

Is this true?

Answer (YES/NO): NO